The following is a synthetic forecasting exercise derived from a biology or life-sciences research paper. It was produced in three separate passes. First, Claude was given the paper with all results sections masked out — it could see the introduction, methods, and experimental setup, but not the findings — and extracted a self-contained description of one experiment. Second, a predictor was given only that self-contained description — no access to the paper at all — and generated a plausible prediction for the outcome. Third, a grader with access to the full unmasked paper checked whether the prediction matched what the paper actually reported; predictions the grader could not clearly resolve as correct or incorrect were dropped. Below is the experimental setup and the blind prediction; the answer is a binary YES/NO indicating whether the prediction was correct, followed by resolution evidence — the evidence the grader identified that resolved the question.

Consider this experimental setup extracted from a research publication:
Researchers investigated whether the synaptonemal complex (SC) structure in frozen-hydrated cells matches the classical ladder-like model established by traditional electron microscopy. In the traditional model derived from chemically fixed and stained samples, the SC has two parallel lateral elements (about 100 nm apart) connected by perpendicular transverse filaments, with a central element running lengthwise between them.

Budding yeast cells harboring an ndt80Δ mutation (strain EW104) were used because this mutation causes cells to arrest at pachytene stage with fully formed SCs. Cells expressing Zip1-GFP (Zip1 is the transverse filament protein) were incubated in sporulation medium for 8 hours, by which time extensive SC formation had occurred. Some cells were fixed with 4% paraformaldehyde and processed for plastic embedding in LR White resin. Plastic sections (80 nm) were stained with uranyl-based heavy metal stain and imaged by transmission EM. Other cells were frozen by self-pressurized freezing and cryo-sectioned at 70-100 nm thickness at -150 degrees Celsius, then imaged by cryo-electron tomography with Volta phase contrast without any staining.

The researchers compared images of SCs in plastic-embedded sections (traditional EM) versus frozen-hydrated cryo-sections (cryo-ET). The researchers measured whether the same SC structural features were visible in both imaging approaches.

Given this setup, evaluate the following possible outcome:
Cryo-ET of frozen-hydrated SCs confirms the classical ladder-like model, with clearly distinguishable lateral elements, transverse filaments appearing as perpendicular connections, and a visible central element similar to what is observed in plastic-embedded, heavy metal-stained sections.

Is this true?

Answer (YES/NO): NO